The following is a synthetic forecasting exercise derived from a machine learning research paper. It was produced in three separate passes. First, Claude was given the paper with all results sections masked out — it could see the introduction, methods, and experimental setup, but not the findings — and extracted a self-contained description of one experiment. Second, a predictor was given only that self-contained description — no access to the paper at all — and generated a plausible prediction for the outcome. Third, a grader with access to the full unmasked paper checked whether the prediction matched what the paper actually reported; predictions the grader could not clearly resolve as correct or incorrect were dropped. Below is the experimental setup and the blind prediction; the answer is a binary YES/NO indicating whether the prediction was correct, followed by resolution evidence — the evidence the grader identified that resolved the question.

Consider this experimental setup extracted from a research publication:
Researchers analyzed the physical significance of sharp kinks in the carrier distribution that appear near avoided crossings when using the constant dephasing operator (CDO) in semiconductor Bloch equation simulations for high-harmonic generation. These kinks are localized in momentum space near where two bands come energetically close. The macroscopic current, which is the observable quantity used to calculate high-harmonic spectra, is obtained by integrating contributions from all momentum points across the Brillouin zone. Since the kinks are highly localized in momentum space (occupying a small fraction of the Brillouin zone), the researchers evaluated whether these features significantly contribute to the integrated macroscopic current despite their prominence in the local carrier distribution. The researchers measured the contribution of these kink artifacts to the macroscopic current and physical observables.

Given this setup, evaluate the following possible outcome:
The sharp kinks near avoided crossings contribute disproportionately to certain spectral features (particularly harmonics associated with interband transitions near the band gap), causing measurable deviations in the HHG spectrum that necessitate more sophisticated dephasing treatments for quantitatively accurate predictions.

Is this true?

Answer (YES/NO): NO